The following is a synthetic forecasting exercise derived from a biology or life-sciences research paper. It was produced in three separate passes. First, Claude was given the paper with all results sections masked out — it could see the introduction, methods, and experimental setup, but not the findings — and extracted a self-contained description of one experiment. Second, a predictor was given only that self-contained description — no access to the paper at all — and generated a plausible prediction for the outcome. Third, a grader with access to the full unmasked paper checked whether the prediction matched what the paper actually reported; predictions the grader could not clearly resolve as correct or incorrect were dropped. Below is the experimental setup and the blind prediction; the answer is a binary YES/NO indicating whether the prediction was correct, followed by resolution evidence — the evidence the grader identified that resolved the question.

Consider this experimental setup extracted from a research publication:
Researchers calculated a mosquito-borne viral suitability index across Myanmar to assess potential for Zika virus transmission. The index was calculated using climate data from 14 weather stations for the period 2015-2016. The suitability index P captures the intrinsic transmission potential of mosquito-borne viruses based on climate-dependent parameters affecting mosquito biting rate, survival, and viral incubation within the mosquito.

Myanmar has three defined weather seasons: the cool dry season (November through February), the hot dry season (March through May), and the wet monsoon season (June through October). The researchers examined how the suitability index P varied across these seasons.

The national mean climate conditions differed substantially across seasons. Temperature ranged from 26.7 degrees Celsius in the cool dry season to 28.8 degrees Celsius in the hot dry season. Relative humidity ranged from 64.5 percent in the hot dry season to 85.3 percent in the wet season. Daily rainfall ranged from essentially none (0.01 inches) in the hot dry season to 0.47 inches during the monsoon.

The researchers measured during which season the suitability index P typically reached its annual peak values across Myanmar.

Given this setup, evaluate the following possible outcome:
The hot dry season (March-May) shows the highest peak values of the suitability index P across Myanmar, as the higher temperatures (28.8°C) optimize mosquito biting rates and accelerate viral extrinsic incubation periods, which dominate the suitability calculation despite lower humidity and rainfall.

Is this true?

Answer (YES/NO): NO